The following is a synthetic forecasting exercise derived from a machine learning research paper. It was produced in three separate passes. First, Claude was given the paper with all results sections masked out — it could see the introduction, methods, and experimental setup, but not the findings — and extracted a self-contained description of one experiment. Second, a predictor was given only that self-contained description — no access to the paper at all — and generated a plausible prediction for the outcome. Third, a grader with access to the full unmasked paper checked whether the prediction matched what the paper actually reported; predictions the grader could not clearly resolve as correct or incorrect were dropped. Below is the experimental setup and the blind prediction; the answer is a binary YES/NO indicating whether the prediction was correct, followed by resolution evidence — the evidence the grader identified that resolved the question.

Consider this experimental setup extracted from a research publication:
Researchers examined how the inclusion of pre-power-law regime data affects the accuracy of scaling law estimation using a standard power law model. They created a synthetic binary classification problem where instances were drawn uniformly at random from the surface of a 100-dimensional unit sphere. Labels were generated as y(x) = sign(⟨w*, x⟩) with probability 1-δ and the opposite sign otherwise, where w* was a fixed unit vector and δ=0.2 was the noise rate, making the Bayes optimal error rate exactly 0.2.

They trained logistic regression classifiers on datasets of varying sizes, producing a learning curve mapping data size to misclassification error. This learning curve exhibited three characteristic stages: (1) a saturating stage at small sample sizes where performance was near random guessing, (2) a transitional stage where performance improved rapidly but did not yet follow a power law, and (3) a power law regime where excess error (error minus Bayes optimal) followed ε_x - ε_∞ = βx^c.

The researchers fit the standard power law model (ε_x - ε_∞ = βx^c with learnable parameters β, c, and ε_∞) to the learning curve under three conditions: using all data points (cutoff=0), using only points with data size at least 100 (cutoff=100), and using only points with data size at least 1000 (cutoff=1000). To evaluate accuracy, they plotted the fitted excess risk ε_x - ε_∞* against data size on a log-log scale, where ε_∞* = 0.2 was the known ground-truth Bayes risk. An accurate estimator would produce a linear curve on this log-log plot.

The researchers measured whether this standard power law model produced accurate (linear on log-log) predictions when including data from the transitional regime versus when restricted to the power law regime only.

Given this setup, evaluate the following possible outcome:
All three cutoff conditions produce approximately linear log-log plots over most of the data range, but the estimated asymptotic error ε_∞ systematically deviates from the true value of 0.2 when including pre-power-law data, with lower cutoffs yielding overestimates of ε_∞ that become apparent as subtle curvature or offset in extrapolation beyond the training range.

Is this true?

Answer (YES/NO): NO